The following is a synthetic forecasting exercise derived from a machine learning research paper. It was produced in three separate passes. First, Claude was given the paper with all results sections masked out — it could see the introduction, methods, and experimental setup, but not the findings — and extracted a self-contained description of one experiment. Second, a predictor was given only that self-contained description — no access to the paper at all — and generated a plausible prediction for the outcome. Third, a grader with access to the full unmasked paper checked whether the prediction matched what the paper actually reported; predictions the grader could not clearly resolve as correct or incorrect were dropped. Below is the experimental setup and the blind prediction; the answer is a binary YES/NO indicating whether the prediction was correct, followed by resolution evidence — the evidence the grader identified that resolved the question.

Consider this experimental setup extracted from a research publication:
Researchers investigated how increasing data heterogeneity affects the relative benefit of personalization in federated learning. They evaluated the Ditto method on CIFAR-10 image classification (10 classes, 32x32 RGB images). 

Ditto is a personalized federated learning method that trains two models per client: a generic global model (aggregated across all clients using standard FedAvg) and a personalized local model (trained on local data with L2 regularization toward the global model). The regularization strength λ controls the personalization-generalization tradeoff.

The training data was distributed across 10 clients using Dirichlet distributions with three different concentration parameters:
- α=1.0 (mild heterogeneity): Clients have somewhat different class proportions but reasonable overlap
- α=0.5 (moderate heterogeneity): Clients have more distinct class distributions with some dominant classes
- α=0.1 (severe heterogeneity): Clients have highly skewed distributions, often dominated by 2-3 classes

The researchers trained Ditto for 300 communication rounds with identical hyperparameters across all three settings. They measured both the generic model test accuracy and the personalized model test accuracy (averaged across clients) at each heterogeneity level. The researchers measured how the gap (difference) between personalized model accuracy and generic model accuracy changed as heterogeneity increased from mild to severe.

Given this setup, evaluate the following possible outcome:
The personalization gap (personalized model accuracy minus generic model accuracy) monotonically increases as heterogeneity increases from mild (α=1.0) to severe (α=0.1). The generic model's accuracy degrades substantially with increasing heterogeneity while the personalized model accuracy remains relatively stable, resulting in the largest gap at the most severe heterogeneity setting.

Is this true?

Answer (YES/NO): NO